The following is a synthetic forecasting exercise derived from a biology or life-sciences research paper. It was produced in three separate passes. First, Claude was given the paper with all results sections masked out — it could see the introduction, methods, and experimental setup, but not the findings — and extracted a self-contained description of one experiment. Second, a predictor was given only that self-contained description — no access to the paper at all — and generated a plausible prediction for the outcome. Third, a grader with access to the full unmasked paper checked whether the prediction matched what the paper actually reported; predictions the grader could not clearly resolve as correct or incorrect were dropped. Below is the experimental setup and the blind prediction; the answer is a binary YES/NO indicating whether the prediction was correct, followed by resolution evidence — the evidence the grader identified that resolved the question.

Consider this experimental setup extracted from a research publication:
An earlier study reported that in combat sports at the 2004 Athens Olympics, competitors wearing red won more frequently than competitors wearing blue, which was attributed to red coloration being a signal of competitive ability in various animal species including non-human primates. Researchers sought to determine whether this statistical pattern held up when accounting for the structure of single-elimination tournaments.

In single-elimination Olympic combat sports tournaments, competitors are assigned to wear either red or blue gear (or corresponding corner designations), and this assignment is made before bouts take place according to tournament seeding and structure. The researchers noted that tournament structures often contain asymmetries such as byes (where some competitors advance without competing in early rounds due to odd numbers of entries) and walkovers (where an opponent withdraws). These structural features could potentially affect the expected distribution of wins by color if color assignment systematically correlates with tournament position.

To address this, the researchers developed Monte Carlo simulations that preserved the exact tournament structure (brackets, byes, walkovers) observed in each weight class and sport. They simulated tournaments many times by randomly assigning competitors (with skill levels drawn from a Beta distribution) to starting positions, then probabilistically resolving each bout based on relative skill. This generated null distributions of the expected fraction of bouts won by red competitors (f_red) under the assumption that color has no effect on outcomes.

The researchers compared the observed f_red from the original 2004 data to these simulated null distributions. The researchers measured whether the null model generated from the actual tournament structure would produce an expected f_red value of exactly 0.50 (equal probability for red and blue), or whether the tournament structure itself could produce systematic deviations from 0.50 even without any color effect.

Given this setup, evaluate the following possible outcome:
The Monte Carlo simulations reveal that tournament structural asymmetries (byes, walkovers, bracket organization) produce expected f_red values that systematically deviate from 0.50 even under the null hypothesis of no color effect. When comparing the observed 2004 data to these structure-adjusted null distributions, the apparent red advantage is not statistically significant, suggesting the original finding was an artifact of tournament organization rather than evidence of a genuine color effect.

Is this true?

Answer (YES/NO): YES